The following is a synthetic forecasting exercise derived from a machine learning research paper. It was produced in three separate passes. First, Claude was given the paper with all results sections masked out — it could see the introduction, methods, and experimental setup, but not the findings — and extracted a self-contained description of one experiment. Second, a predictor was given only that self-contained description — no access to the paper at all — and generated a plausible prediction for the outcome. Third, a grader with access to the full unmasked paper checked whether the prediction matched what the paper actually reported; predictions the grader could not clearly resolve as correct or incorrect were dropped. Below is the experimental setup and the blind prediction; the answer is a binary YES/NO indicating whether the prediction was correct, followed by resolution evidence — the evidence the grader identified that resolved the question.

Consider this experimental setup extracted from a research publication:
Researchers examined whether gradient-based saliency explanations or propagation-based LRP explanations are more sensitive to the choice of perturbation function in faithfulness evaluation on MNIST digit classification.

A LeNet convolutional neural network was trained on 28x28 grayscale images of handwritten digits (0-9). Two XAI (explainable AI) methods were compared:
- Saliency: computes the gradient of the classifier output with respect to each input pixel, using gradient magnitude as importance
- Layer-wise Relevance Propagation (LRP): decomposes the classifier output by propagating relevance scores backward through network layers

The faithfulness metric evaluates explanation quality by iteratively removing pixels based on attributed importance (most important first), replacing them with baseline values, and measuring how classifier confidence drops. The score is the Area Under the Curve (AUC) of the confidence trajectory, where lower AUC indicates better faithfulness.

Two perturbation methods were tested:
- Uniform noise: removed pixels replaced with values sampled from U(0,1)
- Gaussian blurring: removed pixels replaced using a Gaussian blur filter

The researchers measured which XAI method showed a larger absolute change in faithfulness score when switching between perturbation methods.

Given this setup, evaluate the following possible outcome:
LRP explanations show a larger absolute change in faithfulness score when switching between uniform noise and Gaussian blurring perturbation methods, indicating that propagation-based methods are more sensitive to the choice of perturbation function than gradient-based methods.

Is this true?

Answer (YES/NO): YES